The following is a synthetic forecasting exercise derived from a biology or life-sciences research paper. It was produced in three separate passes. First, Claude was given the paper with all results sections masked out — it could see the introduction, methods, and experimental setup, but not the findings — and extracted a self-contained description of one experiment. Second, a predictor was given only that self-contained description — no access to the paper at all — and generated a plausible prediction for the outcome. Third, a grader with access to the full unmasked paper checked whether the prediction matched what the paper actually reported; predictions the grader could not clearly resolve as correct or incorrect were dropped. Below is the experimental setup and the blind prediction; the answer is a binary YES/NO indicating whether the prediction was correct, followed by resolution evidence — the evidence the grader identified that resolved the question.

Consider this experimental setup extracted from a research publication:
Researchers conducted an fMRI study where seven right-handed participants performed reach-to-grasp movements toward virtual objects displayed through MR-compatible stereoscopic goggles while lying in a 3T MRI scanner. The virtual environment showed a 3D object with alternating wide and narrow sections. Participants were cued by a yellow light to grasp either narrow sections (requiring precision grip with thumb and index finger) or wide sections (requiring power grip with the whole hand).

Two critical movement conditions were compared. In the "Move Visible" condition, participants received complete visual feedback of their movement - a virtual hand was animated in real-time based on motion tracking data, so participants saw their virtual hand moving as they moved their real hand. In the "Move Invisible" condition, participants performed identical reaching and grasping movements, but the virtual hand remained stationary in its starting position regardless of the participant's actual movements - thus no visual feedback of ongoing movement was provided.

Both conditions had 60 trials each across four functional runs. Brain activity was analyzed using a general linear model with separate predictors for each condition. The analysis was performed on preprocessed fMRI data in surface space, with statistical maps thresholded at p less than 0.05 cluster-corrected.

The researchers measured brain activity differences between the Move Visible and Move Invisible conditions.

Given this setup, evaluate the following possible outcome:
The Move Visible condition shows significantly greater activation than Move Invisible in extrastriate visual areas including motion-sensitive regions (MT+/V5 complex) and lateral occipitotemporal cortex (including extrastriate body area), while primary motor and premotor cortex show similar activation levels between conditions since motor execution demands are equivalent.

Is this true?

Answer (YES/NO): NO